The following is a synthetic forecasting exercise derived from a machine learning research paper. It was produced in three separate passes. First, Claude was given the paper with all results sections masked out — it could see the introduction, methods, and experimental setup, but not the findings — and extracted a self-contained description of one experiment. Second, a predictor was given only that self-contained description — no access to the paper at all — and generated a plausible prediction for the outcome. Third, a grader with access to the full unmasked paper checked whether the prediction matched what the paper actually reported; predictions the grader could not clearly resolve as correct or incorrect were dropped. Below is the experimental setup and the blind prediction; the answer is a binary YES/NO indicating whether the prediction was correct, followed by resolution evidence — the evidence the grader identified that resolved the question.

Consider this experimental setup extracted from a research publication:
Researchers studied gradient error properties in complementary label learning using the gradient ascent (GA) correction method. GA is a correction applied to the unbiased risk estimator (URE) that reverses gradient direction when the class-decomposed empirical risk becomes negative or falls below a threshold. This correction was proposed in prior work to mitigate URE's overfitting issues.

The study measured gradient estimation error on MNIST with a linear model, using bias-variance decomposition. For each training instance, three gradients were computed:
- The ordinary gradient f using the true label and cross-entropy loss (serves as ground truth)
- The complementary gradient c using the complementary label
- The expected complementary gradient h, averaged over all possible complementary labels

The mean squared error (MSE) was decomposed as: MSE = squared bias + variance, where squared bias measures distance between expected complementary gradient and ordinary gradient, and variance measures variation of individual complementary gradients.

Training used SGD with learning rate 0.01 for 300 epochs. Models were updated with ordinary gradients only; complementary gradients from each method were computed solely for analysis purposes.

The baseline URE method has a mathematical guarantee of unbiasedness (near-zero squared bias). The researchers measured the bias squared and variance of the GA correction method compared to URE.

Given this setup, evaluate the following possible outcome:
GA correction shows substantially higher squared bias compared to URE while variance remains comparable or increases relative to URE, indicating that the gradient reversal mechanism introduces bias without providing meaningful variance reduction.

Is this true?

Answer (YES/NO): YES